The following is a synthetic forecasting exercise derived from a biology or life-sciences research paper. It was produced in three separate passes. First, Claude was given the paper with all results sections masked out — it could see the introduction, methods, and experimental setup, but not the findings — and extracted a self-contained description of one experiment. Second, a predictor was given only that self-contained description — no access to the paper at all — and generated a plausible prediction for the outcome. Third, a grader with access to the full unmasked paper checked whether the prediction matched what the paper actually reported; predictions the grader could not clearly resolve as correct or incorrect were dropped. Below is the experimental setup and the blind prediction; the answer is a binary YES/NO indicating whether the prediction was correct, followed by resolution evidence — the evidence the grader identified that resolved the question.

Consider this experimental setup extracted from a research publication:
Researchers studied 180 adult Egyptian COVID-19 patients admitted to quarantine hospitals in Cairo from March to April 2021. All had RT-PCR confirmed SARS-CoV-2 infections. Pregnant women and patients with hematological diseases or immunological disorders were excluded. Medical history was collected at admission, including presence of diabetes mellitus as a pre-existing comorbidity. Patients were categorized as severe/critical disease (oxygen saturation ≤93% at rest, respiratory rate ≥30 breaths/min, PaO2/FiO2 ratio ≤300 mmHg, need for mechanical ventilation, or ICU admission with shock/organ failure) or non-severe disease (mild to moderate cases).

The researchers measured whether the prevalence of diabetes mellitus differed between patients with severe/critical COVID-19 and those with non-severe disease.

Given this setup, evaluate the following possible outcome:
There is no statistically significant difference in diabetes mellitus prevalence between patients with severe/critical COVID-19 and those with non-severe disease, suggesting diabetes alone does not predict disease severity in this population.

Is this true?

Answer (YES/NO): NO